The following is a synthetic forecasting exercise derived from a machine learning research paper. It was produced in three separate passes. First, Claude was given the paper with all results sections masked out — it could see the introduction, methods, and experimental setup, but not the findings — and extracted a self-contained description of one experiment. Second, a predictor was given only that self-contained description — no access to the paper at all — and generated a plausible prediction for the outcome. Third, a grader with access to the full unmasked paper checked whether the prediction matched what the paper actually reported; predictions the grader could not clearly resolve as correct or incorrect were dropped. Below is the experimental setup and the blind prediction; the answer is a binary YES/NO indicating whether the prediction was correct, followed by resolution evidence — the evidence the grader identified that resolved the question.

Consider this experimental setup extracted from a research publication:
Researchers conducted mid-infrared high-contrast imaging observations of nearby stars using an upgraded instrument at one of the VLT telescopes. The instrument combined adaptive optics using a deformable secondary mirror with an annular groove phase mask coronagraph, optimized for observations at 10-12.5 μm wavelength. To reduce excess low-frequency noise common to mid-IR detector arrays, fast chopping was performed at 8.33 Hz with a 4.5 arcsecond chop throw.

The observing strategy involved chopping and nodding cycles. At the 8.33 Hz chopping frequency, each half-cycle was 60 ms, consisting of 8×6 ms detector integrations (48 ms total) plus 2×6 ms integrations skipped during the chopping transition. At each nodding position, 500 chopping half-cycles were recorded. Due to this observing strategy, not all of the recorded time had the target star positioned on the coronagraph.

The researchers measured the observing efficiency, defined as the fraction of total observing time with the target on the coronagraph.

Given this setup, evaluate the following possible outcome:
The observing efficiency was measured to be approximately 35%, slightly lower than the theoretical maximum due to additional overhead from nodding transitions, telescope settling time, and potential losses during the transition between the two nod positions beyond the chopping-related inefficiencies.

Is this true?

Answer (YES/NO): NO